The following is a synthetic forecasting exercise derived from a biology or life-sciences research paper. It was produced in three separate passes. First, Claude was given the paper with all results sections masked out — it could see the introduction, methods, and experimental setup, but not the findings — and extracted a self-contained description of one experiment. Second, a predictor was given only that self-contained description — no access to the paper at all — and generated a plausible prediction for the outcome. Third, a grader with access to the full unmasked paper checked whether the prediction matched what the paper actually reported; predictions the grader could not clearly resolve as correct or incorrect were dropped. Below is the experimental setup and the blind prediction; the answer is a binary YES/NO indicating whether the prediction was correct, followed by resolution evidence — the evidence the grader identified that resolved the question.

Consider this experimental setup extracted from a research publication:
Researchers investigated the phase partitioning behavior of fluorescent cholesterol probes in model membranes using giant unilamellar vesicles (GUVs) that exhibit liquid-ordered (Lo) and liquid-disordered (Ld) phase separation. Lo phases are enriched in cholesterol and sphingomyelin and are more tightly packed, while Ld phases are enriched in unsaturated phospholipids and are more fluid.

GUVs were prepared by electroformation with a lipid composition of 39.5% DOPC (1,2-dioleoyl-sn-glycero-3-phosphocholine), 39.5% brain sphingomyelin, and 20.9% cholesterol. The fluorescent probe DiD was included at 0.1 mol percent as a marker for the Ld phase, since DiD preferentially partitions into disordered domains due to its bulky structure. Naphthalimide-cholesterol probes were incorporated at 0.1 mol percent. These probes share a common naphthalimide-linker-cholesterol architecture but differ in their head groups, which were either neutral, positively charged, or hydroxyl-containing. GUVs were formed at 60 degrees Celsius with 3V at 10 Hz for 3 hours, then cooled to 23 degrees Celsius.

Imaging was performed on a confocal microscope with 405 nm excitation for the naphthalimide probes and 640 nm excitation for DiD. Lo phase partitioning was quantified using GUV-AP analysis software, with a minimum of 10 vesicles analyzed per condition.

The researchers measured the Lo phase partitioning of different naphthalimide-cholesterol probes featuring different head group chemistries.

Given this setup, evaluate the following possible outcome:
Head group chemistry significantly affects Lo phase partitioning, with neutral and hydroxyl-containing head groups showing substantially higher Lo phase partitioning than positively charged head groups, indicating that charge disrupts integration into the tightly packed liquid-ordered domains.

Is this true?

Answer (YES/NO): NO